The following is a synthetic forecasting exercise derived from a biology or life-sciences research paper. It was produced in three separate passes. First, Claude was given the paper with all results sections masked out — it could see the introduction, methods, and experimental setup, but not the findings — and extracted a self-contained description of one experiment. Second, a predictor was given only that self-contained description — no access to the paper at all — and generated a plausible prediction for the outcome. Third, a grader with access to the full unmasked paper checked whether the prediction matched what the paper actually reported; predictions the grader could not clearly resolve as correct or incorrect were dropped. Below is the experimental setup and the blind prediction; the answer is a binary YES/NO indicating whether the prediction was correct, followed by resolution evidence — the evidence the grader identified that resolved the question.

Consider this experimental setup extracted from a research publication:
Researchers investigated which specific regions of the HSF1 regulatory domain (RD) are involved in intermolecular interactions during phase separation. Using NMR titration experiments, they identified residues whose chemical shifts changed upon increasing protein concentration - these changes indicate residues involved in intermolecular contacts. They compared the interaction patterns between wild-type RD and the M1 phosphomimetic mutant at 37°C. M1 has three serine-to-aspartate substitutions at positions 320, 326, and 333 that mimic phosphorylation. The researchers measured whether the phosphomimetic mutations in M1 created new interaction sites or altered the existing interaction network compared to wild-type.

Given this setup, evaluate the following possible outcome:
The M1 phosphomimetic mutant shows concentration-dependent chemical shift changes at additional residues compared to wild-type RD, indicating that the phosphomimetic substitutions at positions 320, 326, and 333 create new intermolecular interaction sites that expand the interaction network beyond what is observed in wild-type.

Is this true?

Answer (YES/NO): NO